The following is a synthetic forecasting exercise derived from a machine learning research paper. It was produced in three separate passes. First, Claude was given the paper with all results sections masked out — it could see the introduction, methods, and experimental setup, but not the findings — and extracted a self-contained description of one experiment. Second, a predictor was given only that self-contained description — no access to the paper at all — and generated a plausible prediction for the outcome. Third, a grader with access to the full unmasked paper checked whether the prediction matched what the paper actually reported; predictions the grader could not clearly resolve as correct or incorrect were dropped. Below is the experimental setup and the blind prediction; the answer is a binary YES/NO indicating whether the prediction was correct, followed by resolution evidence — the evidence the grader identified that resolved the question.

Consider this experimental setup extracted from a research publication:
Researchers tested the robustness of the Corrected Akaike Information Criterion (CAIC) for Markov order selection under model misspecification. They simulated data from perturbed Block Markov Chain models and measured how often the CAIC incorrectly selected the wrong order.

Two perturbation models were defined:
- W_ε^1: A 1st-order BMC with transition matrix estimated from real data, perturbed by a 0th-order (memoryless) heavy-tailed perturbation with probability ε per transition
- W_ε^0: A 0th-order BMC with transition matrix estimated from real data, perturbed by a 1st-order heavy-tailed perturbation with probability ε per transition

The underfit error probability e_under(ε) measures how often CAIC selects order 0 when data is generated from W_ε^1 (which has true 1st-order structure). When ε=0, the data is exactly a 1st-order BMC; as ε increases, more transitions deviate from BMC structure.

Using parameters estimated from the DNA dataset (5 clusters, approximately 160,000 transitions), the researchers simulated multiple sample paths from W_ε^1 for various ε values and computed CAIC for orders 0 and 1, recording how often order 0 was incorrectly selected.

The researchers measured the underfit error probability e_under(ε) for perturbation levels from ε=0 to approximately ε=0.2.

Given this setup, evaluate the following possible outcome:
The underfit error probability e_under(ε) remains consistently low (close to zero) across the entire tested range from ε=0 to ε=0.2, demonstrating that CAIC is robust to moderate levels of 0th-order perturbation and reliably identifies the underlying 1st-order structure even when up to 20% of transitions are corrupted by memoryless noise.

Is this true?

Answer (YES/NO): YES